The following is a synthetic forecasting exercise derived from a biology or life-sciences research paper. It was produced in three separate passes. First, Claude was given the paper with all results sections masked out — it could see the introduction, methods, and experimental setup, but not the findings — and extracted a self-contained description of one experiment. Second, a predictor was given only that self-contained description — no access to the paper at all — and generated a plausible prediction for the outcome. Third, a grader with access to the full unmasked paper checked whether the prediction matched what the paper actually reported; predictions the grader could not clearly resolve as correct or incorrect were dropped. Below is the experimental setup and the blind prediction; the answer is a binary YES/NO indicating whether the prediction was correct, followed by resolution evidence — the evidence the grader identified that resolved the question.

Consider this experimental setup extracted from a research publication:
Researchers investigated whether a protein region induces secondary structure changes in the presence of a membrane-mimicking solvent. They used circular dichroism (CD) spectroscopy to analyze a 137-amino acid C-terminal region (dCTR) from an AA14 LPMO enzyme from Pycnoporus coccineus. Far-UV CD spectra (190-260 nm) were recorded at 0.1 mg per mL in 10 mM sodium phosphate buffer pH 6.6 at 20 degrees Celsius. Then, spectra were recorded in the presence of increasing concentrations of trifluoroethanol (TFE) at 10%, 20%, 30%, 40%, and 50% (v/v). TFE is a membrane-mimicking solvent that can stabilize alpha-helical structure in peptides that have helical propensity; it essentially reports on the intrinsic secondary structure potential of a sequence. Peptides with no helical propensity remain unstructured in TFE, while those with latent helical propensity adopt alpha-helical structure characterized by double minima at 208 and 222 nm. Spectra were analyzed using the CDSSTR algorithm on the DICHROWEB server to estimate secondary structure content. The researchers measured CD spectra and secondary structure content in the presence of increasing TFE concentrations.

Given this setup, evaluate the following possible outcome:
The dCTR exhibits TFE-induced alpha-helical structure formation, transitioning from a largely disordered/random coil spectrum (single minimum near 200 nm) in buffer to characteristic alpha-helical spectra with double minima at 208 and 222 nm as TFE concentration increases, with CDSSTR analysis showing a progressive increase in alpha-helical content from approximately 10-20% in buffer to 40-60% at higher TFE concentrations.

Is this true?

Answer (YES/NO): NO